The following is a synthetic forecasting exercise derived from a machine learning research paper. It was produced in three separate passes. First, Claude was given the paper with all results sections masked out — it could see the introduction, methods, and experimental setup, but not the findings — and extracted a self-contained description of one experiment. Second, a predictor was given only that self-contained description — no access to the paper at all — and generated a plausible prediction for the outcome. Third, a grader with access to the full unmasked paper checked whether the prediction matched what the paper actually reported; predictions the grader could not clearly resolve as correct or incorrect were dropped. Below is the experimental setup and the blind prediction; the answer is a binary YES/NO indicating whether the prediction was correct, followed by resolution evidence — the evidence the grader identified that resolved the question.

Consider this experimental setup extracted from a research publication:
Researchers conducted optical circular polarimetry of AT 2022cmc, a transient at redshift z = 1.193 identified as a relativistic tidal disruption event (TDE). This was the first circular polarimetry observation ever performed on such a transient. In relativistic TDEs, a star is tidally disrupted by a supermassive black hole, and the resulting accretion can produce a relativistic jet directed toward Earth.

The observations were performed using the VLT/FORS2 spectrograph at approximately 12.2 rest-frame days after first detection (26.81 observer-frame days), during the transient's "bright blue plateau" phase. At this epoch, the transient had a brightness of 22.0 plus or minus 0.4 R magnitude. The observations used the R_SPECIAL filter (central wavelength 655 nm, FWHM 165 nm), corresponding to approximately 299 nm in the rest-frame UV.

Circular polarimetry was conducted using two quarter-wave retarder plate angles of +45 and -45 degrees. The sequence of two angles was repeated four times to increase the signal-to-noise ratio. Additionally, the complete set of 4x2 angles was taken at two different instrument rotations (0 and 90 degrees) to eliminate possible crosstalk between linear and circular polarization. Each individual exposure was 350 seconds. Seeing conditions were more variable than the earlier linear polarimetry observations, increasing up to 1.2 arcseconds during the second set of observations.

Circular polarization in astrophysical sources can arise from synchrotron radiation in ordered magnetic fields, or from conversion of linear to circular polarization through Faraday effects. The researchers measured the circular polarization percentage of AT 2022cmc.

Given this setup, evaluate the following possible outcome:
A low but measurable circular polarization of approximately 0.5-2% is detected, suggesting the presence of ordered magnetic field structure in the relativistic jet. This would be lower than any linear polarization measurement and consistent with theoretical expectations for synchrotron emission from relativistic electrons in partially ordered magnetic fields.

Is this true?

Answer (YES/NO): NO